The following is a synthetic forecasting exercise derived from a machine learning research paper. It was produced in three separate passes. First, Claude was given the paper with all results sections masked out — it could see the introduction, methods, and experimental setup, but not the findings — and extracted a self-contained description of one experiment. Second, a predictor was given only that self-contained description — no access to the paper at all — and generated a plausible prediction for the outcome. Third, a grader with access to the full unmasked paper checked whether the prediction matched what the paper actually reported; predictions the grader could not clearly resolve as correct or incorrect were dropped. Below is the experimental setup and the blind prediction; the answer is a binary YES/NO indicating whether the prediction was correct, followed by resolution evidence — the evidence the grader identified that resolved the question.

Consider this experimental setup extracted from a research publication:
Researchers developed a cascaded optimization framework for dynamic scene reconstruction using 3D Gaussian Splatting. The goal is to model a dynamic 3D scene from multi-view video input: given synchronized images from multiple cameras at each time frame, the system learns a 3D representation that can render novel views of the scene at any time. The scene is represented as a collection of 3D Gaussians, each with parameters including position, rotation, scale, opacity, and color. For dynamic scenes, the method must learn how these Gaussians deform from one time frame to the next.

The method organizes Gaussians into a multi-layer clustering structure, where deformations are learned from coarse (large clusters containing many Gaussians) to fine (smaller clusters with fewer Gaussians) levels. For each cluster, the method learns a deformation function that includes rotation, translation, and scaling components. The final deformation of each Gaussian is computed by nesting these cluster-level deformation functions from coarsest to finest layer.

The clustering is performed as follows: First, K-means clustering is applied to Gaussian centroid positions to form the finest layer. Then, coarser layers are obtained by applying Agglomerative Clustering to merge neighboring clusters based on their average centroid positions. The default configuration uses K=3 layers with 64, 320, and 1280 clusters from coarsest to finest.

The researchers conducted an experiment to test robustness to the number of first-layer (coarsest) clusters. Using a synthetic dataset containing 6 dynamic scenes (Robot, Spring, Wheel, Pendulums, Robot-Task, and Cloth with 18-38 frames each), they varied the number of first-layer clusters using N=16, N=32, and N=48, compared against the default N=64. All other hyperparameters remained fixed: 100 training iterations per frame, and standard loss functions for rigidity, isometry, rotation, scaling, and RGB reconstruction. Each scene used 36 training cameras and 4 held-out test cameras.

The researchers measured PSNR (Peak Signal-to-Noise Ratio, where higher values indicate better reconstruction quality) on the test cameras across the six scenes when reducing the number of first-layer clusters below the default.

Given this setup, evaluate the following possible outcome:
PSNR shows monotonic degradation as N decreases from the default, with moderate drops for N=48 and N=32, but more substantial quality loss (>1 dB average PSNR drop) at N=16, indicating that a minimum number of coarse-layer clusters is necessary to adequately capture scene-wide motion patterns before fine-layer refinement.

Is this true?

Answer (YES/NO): NO